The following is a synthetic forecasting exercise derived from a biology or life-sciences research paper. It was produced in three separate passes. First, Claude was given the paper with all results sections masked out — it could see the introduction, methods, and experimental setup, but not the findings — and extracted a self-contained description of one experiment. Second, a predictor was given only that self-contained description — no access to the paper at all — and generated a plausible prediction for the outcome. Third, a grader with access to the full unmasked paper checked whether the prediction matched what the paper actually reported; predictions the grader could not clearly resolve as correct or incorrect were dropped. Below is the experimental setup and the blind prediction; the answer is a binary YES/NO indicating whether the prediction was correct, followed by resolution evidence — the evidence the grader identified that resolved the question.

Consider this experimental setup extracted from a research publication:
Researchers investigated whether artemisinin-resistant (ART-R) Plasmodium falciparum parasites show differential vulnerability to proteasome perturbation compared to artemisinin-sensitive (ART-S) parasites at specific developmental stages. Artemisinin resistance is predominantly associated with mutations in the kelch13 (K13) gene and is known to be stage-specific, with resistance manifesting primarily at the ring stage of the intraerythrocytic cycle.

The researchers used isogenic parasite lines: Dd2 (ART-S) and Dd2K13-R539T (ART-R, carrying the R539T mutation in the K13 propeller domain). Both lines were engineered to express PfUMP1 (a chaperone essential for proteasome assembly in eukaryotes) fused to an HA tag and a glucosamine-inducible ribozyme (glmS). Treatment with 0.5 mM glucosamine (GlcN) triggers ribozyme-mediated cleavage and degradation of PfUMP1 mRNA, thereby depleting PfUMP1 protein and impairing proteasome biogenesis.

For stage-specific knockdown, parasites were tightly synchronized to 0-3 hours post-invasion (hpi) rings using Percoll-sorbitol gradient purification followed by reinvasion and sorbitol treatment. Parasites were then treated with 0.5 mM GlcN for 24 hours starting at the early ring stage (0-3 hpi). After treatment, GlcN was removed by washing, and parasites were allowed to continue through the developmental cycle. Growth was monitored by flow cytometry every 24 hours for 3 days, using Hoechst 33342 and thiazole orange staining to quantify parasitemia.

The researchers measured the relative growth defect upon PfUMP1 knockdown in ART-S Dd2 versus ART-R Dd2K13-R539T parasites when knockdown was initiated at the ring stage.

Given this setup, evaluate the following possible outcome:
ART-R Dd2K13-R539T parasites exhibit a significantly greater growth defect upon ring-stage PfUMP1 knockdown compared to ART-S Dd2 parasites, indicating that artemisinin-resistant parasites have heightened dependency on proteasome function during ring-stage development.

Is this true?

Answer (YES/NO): YES